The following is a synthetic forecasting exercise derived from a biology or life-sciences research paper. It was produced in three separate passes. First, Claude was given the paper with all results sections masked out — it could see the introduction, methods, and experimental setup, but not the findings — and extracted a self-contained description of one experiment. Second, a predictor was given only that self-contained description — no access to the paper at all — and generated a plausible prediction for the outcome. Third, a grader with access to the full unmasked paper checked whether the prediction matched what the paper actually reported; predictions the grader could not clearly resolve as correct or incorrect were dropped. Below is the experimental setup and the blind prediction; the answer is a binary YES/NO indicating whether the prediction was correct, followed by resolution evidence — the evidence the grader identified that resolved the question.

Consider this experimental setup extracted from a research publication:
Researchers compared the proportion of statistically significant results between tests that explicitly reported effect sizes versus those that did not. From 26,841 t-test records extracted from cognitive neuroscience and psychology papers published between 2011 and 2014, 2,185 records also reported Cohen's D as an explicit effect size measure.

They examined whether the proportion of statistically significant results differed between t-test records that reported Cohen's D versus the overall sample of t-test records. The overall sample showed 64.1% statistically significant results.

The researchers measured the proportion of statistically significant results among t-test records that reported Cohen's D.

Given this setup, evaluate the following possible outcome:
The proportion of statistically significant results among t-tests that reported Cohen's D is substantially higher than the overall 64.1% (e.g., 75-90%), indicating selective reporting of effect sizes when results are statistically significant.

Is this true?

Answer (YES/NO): YES